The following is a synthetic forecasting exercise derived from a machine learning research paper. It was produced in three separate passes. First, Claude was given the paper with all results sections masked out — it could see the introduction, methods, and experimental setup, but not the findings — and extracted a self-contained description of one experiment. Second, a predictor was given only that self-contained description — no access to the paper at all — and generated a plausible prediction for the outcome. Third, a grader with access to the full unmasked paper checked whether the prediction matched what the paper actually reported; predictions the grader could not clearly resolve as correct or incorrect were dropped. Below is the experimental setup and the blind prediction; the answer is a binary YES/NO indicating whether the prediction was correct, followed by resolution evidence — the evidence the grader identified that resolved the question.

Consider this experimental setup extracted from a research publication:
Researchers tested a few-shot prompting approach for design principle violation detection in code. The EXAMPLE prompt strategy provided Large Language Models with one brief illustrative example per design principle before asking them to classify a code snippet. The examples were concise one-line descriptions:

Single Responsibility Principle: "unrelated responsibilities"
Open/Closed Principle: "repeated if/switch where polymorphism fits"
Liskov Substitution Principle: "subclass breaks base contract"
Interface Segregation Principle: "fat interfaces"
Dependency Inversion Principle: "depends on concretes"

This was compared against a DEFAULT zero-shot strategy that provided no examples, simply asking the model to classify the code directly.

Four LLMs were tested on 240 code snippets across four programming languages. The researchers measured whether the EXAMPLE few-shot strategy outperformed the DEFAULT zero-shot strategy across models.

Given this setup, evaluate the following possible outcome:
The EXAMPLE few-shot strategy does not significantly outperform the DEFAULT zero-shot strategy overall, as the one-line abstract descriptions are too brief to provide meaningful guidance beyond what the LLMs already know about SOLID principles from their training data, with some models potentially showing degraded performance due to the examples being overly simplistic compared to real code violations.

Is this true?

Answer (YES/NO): NO